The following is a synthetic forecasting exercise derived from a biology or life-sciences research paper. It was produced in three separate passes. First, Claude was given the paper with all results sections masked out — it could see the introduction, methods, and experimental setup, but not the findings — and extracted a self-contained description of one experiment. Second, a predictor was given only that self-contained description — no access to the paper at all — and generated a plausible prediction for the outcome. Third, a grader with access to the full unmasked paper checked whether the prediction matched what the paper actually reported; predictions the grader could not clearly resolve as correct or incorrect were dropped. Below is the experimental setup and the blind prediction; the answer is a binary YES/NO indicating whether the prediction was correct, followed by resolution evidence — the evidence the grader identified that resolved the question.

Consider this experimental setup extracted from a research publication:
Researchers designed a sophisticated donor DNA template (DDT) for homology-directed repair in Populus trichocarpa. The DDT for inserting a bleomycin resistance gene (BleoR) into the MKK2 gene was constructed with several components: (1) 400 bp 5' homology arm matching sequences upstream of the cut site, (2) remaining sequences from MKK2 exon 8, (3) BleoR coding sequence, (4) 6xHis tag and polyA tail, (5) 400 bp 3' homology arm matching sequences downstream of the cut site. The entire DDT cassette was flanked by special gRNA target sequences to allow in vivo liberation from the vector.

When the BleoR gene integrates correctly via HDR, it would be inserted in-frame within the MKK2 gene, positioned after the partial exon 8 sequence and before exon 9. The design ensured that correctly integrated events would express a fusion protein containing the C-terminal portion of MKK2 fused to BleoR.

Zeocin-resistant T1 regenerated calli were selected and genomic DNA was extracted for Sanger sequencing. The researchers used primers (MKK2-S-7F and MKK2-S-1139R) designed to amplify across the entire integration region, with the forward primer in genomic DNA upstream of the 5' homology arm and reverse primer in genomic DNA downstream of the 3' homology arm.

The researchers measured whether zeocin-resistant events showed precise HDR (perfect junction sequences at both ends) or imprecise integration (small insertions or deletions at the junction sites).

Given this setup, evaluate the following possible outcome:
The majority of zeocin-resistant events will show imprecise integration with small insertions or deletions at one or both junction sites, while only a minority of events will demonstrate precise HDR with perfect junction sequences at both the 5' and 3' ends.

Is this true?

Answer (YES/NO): NO